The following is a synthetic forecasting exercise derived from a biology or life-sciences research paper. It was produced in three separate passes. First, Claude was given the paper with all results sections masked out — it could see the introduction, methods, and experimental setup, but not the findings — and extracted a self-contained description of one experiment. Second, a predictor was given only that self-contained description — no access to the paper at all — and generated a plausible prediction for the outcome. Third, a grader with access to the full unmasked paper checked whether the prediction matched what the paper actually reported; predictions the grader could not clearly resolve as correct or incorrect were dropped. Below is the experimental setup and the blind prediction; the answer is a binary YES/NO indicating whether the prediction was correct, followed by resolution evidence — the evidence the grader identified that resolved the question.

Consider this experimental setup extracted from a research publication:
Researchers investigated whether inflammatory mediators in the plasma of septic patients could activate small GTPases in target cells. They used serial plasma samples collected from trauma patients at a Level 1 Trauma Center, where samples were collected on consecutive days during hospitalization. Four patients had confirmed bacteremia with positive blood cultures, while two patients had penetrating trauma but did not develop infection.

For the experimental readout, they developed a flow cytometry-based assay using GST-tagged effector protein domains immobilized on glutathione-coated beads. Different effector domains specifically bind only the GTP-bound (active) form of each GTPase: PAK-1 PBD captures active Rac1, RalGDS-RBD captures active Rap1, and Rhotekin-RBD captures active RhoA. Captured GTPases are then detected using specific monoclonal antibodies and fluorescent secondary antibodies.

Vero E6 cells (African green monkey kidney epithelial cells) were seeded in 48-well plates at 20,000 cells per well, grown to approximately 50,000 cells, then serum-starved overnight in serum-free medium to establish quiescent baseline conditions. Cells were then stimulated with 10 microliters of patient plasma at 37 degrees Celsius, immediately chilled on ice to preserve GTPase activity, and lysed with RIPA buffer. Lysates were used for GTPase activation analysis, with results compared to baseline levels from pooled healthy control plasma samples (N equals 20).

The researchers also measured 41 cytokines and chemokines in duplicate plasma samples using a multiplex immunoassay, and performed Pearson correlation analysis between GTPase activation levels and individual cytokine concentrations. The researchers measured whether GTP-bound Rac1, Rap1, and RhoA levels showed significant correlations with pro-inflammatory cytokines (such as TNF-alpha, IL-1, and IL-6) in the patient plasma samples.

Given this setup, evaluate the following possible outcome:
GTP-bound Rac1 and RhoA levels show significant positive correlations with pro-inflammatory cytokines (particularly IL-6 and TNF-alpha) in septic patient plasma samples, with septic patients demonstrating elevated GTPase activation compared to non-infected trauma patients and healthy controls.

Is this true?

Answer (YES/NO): NO